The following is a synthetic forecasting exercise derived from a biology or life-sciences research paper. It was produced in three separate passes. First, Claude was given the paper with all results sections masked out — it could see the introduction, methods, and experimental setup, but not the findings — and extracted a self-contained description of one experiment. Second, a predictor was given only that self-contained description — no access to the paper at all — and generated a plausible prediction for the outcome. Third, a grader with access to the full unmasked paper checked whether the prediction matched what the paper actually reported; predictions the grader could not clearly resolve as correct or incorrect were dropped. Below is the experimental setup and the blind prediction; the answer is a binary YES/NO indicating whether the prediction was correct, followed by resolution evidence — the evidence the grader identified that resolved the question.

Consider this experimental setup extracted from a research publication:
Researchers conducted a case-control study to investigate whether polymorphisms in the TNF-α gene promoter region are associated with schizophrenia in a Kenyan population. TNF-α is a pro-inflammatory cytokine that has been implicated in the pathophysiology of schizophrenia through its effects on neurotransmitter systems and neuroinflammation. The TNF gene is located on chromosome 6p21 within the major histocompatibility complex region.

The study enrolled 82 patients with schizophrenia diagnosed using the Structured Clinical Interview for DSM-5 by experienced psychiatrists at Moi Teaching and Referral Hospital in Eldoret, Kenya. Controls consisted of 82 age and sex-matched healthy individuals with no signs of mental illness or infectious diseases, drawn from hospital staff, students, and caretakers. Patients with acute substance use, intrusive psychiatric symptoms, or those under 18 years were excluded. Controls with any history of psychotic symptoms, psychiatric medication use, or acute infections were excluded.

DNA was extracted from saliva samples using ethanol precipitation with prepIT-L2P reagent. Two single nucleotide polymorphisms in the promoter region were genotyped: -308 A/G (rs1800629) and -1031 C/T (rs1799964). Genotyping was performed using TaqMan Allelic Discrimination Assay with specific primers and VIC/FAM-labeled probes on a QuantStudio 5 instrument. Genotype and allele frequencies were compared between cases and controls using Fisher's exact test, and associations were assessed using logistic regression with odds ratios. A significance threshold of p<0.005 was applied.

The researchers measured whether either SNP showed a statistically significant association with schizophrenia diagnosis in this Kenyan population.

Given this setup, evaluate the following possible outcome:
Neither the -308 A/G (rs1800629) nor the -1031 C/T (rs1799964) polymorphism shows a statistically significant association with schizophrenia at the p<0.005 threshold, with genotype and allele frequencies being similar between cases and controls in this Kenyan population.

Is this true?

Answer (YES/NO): YES